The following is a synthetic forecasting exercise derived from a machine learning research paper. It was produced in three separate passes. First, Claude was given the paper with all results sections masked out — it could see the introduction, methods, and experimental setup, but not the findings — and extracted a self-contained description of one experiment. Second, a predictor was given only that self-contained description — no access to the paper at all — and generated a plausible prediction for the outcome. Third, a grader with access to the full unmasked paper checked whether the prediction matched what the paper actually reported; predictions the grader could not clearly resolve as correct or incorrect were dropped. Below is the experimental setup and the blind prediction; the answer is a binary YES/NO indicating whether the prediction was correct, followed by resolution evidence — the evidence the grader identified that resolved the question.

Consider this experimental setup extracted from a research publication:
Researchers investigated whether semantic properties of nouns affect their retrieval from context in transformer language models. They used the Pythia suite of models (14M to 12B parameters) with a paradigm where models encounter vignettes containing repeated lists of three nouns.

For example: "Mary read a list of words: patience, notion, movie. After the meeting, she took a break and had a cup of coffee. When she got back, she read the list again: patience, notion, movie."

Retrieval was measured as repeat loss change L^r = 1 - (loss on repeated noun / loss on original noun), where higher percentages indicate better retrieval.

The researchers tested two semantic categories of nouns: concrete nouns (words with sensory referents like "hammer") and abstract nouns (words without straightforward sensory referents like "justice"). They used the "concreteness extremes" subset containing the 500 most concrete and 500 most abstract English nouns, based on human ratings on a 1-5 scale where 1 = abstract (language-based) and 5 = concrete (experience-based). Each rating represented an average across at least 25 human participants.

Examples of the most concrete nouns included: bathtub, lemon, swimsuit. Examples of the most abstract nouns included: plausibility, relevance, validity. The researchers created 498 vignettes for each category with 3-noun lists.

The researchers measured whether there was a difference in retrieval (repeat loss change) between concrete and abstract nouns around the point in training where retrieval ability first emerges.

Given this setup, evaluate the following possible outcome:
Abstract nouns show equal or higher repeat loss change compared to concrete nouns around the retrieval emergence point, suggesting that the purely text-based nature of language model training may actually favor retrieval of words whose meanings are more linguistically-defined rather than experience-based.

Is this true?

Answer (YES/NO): NO